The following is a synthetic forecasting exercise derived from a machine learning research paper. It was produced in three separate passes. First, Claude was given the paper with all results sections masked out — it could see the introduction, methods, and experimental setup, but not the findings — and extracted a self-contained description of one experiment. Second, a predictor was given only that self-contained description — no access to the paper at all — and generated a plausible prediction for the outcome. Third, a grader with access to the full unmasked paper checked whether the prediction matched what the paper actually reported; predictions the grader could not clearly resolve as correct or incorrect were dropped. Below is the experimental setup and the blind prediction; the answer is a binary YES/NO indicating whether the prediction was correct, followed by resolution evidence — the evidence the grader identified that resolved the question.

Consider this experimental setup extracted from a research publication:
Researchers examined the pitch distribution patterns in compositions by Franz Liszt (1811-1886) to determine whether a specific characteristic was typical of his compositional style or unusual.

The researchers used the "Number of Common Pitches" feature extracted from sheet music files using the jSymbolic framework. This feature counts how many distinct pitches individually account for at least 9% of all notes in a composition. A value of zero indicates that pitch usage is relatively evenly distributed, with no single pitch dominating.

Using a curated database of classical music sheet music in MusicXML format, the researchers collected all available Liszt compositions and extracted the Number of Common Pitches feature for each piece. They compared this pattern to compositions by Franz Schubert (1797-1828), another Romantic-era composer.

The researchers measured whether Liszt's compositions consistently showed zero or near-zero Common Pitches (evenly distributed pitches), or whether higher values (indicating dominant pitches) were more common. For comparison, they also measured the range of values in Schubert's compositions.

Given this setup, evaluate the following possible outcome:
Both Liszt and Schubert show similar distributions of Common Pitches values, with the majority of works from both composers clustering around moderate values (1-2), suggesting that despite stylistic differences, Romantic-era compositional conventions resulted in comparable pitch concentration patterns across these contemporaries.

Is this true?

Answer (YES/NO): NO